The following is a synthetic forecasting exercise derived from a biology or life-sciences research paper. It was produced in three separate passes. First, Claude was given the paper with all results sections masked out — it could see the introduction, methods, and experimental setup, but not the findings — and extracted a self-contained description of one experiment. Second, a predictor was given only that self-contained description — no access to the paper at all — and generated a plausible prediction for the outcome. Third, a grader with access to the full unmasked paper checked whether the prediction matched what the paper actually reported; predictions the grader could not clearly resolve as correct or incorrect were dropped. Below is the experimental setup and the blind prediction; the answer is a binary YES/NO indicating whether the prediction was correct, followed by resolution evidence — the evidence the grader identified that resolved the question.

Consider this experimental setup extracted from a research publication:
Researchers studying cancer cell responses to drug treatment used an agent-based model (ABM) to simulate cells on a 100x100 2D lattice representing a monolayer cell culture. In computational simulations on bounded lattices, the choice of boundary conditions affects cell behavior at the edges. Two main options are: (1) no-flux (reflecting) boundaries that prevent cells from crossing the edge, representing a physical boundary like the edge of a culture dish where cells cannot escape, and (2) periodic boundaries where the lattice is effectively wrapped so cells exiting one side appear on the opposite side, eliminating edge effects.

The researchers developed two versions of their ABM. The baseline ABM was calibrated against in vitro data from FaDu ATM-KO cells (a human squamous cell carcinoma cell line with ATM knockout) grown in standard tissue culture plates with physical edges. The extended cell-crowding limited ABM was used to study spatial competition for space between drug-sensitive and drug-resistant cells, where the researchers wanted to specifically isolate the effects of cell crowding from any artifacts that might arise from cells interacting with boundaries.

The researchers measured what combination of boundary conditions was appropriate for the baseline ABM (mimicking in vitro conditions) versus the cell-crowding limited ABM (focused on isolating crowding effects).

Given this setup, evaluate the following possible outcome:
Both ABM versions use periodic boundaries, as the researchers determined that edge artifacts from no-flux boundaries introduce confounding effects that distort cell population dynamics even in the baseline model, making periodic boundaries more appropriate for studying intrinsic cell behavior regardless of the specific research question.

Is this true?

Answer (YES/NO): NO